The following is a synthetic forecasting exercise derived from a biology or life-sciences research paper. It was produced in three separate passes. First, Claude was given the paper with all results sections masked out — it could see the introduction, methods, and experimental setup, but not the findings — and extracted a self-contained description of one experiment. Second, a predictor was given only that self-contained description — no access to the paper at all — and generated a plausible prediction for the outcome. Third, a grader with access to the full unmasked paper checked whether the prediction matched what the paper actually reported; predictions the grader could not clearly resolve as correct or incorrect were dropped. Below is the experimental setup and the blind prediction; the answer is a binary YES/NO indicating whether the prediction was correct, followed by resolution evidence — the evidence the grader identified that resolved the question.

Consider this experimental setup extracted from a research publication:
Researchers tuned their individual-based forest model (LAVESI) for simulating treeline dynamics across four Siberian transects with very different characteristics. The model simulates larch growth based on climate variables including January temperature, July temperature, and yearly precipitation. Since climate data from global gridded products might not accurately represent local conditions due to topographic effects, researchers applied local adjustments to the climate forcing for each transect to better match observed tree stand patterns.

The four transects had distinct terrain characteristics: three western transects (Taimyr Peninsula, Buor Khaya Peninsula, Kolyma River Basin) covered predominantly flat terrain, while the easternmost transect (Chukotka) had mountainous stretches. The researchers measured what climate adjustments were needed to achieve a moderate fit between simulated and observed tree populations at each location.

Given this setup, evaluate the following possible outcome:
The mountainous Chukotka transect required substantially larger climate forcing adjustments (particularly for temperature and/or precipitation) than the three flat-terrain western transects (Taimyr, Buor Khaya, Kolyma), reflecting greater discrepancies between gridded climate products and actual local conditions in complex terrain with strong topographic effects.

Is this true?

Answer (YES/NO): YES